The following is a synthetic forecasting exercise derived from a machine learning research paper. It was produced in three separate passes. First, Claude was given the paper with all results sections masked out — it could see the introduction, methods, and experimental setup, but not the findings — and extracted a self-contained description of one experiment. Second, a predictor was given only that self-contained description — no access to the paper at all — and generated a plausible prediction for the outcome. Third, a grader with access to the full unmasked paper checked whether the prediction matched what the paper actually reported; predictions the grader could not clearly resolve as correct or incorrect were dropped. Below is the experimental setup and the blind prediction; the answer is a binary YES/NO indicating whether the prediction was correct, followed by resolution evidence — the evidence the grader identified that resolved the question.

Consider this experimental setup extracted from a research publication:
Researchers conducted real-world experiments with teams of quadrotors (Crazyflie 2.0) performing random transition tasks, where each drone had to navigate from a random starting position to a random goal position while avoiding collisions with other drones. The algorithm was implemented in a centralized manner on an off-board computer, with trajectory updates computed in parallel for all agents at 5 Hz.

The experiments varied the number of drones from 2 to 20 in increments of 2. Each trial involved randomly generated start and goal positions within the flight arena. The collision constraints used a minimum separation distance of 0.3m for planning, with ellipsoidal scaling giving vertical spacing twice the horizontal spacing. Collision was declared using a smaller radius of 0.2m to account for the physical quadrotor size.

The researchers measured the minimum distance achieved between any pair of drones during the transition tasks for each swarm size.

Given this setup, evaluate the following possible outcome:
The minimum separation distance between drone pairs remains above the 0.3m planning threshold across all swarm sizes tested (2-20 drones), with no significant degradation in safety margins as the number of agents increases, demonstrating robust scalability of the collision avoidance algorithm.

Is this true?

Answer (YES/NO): NO